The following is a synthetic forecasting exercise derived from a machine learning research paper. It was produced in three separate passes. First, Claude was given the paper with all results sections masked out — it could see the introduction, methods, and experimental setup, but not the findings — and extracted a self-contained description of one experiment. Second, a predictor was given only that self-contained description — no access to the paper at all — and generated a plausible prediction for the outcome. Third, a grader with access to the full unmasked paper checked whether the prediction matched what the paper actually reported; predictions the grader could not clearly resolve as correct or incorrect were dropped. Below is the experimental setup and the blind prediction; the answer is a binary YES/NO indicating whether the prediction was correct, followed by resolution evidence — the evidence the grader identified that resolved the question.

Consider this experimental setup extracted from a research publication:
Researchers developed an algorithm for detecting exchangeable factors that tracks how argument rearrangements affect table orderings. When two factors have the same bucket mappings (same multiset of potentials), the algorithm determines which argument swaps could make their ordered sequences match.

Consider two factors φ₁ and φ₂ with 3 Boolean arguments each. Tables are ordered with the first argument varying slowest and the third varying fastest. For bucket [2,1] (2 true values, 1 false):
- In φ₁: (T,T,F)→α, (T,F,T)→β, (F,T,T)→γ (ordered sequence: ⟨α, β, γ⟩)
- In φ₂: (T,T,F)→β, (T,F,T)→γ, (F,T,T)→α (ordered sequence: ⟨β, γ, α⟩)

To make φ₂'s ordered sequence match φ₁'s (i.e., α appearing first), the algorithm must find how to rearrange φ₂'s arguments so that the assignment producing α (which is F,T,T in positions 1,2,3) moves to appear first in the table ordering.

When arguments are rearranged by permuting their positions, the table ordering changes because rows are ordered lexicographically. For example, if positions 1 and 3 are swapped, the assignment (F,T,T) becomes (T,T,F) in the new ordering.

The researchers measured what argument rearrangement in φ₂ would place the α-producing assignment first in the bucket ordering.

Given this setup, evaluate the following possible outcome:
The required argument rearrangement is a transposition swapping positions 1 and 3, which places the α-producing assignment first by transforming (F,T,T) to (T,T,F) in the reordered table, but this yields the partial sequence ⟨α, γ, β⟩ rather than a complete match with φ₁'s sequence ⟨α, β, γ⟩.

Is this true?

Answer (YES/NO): NO